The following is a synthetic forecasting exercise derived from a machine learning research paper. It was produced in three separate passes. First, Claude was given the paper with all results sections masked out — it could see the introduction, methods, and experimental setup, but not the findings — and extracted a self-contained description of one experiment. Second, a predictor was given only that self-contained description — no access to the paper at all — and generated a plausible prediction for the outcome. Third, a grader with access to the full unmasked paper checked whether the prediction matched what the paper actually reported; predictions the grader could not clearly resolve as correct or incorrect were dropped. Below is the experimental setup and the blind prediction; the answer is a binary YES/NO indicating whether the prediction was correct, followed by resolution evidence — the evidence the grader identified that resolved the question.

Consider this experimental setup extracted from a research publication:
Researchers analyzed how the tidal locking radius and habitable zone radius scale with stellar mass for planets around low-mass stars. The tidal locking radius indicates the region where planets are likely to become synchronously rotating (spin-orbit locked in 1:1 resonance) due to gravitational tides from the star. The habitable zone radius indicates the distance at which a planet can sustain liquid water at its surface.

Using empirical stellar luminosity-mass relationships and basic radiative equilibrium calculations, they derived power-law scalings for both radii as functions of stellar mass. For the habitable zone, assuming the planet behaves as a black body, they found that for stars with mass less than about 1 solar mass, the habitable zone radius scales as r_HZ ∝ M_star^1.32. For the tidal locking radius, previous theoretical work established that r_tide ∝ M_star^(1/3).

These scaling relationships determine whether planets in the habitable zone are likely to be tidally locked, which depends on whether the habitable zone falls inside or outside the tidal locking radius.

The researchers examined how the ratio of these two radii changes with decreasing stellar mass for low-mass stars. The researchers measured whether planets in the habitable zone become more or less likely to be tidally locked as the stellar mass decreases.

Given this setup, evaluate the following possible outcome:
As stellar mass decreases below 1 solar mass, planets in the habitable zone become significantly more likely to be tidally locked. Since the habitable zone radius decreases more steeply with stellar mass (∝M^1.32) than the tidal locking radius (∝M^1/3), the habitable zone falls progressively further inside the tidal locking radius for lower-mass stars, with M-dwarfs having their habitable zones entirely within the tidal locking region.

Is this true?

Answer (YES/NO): YES